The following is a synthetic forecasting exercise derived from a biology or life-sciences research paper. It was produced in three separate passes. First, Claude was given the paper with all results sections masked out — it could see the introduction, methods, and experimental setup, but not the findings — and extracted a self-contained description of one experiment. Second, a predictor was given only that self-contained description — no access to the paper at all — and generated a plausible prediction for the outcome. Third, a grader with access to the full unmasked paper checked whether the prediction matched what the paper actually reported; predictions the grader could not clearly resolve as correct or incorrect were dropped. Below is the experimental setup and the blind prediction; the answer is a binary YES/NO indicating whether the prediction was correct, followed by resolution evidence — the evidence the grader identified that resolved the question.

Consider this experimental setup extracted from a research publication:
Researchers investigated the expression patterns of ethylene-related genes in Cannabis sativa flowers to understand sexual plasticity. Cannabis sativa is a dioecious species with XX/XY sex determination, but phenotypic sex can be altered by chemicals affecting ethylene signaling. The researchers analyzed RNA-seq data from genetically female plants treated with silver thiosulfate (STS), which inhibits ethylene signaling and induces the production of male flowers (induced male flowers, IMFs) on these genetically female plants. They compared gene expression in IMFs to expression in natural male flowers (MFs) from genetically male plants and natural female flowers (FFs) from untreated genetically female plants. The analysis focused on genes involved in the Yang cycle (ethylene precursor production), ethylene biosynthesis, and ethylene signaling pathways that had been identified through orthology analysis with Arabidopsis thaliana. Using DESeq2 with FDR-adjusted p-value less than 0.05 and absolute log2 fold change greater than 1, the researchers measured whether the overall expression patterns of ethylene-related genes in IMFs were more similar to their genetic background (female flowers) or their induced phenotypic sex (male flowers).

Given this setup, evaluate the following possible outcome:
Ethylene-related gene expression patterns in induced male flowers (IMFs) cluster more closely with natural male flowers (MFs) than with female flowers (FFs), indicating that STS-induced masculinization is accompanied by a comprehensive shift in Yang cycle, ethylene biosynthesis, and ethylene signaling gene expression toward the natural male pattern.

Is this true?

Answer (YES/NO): NO